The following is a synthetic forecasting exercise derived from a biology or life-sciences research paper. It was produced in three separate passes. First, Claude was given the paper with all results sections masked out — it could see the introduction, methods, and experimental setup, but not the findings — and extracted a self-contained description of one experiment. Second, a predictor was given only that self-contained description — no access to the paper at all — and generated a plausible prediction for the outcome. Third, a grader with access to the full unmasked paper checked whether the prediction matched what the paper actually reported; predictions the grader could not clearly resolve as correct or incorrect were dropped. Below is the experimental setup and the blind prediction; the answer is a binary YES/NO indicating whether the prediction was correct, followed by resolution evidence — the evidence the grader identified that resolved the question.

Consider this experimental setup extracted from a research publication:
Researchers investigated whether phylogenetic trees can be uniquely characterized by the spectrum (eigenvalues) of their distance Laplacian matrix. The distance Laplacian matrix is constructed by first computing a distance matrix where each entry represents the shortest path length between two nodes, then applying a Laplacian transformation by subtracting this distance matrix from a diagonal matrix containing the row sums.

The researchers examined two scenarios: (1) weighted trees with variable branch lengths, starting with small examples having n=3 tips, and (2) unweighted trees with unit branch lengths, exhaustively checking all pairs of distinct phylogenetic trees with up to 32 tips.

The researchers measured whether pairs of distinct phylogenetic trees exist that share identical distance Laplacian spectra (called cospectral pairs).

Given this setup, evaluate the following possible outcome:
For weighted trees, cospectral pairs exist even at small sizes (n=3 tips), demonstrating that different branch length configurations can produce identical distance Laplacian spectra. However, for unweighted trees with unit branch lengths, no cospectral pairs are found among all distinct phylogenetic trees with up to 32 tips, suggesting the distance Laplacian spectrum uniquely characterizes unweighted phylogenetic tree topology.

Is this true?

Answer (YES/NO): YES